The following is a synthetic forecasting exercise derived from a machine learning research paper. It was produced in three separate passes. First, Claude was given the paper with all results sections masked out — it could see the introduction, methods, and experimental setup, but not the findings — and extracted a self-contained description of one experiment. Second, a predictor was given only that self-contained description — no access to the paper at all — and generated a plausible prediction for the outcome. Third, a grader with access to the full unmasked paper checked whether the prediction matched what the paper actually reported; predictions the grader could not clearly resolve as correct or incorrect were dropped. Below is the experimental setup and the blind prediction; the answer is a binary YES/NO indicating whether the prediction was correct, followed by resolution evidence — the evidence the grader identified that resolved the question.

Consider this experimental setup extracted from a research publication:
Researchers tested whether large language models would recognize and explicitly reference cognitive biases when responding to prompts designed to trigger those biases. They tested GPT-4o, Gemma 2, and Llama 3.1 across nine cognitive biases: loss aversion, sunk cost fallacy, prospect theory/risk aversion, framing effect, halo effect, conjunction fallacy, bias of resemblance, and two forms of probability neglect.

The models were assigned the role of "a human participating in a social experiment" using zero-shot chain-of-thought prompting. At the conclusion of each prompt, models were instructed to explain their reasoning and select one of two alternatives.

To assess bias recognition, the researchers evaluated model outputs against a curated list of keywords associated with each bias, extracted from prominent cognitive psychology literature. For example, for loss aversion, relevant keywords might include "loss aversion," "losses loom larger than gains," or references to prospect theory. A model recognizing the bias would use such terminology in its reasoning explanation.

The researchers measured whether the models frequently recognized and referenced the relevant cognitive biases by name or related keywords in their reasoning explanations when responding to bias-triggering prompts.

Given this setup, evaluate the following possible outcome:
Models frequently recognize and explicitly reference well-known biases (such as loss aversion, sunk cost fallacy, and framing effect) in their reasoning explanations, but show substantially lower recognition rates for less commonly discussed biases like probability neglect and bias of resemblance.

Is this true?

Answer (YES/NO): NO